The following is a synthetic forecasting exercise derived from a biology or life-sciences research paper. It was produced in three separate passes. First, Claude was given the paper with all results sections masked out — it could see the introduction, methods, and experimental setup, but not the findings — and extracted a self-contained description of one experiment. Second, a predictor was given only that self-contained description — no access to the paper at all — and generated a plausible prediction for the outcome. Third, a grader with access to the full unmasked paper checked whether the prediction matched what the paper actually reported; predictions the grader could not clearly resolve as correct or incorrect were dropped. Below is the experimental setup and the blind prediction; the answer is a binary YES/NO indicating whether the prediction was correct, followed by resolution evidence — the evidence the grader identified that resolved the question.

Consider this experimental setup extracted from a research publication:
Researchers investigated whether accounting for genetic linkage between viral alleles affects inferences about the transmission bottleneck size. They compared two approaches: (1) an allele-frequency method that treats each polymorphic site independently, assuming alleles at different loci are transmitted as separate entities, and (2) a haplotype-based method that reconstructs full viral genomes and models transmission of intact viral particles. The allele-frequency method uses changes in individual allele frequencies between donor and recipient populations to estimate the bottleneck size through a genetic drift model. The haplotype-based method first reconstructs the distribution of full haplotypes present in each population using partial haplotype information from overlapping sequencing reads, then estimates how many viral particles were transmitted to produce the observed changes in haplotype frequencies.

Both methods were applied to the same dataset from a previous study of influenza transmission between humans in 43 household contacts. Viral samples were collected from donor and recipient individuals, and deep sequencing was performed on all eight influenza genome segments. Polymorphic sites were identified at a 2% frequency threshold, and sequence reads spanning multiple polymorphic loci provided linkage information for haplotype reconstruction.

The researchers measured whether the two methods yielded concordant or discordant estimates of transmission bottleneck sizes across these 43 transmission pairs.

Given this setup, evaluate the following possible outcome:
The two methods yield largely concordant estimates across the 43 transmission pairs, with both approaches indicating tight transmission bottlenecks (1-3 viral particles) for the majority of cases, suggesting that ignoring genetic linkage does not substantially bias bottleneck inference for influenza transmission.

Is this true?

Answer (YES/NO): NO